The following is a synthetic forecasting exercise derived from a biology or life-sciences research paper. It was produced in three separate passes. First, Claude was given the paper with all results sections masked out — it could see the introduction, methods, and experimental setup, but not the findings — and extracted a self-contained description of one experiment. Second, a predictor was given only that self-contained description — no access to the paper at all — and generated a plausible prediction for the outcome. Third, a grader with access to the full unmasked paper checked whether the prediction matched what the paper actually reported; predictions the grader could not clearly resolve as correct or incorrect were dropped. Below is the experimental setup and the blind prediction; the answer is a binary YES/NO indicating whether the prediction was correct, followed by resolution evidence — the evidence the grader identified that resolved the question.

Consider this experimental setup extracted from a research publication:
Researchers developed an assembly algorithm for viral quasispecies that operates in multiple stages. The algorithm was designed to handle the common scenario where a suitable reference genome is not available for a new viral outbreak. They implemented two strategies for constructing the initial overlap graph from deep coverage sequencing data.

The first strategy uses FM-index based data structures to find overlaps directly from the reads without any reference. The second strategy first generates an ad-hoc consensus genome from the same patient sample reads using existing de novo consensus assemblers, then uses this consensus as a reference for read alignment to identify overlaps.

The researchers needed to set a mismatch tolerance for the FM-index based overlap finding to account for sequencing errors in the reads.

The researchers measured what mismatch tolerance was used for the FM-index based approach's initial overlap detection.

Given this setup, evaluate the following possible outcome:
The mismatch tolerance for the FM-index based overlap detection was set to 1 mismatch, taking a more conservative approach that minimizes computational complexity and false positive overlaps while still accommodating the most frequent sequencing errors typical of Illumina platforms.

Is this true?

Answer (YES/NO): NO